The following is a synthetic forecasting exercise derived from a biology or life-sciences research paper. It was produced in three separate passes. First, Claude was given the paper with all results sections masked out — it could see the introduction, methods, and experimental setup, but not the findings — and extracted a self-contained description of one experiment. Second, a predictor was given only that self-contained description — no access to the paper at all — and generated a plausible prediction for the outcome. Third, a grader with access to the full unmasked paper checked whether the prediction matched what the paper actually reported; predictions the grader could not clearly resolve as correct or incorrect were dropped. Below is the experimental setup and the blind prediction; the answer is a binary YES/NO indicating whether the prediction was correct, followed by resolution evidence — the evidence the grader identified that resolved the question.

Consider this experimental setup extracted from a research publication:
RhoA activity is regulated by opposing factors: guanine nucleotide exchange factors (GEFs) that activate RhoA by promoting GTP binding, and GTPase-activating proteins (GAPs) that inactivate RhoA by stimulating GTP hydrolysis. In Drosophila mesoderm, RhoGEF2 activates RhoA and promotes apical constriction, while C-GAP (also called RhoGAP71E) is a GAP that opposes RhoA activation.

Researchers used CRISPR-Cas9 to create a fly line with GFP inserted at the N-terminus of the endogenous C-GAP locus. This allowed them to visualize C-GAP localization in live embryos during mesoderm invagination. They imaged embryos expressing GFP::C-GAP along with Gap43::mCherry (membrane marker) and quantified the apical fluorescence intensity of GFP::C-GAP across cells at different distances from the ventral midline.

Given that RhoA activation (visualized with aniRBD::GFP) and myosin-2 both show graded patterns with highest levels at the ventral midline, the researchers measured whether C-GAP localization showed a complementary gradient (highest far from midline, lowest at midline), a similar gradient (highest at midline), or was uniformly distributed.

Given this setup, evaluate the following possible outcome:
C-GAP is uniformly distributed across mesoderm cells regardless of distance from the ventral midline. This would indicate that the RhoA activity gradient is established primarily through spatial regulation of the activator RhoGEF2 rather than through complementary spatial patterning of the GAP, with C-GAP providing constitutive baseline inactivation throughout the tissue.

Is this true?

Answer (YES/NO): YES